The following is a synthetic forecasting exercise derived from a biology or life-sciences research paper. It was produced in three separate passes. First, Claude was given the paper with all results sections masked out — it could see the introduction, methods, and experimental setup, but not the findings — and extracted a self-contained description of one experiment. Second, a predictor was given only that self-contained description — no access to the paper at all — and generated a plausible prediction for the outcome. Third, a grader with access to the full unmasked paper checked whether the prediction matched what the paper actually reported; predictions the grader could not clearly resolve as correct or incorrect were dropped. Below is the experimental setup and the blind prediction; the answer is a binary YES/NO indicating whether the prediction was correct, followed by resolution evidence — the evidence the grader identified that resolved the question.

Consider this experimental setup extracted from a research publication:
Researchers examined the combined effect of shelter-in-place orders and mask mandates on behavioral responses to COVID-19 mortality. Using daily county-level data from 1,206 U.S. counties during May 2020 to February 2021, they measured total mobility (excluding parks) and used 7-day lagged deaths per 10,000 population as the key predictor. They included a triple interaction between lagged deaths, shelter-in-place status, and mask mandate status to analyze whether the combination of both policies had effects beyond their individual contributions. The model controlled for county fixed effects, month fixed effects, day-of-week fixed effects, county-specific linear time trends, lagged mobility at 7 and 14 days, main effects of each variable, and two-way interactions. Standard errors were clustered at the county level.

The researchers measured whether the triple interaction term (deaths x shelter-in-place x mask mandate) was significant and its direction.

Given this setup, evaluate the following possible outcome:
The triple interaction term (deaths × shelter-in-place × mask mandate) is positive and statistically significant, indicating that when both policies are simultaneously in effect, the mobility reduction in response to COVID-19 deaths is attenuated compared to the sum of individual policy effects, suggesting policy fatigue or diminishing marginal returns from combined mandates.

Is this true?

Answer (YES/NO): NO